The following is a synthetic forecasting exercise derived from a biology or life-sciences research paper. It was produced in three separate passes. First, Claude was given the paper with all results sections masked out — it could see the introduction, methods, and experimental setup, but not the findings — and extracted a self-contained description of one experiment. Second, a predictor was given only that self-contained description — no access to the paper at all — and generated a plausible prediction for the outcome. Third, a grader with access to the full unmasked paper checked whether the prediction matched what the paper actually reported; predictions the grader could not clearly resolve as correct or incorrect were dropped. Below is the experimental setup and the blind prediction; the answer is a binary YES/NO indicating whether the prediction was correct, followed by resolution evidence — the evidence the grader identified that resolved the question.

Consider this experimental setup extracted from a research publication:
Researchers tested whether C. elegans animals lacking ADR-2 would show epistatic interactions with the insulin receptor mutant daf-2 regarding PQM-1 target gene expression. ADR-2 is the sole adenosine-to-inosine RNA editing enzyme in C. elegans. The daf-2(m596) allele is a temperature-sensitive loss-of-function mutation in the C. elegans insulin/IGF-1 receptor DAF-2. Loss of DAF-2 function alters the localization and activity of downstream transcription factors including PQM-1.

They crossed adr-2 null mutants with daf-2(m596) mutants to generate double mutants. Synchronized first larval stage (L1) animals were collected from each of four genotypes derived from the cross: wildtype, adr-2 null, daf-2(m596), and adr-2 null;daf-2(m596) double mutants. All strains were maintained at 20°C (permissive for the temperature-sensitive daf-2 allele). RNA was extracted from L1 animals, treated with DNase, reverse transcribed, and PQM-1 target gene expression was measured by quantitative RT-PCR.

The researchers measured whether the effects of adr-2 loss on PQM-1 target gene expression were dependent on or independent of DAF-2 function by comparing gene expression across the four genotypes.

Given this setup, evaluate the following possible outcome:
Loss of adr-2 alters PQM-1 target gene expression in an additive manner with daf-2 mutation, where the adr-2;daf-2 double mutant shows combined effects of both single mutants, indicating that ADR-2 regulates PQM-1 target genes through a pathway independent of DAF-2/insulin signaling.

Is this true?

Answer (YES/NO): NO